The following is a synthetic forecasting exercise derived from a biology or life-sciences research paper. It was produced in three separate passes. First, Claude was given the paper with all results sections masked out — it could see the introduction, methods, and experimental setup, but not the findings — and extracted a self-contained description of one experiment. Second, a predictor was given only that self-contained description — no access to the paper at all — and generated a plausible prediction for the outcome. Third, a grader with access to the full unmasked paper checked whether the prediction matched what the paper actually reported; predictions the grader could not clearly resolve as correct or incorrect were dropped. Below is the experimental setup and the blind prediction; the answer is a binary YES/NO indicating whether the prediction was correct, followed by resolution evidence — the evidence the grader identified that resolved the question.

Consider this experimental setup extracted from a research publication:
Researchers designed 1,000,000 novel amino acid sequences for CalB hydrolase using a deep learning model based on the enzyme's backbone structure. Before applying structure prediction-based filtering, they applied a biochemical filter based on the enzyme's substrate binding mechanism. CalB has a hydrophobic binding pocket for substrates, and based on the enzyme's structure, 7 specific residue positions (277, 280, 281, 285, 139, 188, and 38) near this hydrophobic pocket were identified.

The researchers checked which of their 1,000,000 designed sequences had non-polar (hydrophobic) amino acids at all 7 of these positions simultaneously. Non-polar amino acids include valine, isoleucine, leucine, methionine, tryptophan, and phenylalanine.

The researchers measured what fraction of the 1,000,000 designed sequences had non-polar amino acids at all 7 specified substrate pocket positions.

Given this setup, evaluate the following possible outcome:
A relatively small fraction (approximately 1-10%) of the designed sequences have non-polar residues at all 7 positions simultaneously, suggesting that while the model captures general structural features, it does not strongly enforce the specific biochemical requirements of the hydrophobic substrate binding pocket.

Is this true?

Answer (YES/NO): YES